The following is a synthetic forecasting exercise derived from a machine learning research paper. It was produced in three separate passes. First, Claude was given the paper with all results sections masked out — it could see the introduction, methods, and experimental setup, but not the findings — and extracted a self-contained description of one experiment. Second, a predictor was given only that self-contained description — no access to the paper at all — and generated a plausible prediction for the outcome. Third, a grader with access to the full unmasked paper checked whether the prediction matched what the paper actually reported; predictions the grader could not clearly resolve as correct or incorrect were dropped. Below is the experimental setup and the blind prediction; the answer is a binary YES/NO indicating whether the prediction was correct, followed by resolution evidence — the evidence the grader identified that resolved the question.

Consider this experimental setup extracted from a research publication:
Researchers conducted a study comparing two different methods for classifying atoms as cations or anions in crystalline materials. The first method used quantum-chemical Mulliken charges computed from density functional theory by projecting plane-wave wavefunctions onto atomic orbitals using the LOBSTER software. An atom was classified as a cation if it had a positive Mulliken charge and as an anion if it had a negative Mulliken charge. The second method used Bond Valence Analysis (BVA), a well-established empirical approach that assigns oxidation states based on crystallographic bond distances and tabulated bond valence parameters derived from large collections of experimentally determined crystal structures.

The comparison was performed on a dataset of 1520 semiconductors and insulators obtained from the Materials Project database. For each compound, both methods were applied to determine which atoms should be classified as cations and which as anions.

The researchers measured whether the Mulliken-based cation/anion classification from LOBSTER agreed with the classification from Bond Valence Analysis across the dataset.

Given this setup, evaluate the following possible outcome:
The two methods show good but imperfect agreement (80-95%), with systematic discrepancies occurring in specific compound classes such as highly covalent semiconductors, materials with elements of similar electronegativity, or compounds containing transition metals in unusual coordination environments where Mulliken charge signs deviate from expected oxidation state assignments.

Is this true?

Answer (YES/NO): NO